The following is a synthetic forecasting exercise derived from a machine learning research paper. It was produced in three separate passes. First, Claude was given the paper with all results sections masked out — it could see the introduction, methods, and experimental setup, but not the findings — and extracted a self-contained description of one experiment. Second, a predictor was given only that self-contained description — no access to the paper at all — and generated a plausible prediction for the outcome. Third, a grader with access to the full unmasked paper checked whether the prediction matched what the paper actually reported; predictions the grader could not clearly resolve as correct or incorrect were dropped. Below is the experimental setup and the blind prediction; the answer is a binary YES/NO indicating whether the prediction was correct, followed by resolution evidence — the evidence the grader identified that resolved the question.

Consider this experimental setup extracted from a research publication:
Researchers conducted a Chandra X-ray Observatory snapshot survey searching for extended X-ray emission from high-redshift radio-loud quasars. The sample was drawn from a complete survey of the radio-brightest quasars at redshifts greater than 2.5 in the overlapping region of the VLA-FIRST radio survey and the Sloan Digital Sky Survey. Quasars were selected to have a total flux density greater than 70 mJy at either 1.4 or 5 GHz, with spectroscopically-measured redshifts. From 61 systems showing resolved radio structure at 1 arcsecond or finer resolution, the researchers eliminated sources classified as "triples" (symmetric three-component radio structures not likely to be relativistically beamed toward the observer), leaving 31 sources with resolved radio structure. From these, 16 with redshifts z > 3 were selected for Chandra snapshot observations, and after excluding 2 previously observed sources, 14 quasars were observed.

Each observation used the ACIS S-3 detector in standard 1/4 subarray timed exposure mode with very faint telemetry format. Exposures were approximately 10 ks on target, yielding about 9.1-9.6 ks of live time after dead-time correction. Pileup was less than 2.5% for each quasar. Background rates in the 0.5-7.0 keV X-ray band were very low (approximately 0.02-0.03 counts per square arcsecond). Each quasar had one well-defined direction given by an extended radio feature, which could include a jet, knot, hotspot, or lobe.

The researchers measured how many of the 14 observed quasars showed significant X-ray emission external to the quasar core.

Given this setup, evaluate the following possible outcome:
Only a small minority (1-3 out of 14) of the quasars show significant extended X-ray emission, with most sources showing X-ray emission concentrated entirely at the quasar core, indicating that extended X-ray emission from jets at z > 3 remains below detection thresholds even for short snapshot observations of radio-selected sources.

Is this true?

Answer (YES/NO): NO